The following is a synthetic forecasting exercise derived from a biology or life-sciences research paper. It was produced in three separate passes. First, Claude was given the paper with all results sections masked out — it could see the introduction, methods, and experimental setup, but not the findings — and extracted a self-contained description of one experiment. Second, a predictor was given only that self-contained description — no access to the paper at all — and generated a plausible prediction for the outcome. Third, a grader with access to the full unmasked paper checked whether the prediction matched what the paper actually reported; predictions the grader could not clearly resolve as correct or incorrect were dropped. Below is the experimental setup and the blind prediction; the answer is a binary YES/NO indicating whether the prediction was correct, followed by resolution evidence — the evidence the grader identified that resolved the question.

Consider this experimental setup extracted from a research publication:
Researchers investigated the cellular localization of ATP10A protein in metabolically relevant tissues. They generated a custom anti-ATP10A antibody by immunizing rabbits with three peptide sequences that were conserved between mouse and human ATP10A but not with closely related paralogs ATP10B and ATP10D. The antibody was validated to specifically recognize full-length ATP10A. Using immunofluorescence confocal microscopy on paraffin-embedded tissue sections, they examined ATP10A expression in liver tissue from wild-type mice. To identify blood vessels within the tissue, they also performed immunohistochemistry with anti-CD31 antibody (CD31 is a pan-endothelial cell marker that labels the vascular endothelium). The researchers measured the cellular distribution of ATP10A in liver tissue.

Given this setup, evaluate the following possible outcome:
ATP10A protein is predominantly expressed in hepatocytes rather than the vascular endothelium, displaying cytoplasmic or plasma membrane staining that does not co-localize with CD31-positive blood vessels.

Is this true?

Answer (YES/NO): NO